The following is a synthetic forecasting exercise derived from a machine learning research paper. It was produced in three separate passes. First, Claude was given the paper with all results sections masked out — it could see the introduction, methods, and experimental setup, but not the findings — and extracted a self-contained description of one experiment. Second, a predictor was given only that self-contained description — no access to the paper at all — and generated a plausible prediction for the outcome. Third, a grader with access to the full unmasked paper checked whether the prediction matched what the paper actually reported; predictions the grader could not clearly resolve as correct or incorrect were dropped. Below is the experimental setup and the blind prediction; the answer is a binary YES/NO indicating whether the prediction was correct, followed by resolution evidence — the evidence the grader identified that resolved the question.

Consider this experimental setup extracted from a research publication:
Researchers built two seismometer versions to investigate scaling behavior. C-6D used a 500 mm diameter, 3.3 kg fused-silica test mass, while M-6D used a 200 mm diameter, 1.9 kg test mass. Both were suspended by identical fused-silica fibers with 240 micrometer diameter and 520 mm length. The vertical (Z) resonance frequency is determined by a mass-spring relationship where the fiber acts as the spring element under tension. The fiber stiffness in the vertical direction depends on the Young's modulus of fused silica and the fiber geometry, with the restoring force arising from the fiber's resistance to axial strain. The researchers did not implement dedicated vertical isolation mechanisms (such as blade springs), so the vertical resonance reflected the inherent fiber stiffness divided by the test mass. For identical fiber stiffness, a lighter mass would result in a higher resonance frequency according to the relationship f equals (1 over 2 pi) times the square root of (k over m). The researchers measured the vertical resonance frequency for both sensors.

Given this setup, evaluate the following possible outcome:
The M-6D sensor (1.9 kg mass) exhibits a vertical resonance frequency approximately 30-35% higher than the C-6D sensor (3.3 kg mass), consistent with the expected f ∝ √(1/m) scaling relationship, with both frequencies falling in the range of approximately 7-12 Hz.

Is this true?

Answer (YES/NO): NO